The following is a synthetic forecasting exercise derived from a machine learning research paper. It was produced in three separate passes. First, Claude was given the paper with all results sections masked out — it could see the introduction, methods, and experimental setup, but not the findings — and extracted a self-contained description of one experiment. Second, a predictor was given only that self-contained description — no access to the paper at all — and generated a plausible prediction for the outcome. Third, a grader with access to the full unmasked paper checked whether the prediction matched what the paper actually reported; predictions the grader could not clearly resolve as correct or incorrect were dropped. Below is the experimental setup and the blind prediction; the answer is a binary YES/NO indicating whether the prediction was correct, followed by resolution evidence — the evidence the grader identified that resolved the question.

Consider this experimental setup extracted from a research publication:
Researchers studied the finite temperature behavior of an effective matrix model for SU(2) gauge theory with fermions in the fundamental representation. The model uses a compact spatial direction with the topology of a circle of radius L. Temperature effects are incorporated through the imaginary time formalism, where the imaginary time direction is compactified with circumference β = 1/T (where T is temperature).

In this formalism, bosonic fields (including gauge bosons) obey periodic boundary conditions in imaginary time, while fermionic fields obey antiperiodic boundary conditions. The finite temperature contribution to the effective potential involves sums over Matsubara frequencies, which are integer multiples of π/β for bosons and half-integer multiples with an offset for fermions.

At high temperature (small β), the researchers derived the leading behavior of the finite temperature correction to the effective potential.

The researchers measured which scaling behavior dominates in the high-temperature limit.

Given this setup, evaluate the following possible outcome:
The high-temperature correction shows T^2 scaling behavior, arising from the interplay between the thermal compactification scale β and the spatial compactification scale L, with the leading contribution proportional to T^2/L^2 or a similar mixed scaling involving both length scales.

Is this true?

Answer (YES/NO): NO